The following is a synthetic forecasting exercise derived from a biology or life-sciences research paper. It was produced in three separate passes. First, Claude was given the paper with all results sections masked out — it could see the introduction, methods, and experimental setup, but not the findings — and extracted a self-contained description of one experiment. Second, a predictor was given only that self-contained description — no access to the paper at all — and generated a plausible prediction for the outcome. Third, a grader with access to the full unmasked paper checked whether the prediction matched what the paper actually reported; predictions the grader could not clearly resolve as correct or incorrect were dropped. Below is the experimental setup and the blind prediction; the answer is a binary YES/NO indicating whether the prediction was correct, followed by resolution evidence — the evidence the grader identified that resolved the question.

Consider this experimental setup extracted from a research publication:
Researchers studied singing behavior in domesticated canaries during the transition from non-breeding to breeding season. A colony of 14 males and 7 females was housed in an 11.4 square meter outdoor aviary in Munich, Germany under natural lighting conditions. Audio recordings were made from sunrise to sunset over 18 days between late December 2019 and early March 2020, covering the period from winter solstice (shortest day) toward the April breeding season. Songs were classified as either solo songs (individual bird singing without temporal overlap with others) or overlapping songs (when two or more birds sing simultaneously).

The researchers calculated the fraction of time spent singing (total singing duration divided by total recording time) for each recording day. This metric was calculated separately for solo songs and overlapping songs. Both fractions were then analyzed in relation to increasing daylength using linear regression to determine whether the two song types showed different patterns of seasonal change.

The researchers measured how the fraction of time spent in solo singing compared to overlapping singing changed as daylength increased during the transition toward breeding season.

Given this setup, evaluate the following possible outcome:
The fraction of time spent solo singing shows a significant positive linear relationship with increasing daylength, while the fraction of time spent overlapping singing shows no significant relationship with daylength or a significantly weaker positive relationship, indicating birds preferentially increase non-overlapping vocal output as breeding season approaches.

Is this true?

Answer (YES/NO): NO